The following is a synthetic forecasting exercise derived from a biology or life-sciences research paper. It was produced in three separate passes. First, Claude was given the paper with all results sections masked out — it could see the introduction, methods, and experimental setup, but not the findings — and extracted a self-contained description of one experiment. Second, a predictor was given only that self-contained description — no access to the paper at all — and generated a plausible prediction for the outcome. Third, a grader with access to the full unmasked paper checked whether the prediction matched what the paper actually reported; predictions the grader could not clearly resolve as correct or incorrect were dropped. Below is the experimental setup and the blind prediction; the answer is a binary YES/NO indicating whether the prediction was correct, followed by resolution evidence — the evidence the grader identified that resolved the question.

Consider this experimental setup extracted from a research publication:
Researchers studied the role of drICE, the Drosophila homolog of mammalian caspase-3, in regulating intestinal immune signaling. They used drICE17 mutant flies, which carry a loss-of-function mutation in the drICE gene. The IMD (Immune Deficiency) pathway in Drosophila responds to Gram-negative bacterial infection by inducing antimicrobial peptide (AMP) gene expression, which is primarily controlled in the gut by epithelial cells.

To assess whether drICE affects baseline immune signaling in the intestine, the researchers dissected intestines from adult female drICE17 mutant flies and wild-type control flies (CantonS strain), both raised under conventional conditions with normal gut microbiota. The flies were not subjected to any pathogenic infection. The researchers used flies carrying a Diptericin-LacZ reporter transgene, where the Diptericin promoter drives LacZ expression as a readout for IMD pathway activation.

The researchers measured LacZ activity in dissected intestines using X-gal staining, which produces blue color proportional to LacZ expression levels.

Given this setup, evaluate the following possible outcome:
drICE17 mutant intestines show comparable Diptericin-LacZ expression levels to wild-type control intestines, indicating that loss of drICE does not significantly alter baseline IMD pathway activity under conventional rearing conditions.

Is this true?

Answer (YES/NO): NO